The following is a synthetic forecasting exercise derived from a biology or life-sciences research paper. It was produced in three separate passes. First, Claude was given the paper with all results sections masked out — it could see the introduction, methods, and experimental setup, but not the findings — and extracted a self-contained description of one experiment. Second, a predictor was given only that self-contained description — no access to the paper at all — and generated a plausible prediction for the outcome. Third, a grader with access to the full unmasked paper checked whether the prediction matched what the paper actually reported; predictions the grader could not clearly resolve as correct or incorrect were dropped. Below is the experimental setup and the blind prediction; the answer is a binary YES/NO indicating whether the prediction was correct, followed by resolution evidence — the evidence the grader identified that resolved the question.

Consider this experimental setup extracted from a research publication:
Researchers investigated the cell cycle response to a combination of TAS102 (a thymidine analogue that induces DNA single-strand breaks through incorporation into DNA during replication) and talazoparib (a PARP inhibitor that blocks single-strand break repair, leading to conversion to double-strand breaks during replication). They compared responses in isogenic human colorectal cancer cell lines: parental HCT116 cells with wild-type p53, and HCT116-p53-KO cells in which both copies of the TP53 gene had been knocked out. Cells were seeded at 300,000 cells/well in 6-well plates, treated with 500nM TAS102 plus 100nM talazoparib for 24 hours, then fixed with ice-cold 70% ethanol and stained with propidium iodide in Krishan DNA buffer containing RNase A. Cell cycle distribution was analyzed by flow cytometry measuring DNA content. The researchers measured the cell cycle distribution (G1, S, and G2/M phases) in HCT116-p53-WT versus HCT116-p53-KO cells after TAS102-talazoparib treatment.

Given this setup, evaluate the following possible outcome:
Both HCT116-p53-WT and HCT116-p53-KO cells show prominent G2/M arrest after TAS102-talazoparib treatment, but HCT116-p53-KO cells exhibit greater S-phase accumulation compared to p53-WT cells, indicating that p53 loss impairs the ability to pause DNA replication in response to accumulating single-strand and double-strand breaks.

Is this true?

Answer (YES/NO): NO